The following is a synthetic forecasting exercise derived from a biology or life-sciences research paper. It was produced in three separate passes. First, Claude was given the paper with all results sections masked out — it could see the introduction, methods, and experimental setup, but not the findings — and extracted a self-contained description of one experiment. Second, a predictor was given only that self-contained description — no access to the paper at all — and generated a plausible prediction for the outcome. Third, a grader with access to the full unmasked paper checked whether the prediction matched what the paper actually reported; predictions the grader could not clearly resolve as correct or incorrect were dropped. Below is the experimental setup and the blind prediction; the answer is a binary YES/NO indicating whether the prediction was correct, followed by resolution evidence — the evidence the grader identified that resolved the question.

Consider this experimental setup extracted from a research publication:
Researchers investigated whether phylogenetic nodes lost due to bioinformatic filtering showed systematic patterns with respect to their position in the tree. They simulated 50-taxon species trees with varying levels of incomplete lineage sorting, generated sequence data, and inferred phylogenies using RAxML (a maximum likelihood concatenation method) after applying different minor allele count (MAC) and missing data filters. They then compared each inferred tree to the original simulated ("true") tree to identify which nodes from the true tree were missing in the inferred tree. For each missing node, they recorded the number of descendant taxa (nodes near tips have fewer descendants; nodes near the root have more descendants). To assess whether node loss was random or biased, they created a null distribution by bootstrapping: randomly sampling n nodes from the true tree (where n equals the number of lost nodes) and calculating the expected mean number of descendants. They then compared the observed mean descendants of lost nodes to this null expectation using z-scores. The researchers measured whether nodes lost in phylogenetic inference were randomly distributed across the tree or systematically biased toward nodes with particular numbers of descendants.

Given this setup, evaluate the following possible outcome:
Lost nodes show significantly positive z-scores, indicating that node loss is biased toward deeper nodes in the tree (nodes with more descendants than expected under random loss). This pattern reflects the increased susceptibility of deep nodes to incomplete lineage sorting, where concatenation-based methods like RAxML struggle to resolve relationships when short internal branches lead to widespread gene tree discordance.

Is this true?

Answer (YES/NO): NO